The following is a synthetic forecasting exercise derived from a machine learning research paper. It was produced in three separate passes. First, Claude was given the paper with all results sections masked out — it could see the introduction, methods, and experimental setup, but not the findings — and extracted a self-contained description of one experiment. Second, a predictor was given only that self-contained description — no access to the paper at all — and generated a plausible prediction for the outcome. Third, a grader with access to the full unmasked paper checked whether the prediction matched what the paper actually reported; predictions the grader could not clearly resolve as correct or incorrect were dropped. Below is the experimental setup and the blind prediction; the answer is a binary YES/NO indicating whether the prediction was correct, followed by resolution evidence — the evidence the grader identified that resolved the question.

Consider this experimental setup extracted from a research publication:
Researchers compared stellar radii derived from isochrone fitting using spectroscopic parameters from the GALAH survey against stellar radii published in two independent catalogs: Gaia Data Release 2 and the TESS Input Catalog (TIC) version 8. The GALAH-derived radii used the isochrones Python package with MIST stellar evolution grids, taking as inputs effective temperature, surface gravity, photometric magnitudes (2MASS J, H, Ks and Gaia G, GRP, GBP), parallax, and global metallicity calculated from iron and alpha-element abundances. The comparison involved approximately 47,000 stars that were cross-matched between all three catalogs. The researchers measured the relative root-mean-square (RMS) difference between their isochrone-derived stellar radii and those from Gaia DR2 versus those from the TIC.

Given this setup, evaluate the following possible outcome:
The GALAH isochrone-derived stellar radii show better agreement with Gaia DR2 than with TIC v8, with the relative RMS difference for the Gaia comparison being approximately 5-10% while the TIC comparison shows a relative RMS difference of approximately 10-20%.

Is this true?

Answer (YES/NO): YES